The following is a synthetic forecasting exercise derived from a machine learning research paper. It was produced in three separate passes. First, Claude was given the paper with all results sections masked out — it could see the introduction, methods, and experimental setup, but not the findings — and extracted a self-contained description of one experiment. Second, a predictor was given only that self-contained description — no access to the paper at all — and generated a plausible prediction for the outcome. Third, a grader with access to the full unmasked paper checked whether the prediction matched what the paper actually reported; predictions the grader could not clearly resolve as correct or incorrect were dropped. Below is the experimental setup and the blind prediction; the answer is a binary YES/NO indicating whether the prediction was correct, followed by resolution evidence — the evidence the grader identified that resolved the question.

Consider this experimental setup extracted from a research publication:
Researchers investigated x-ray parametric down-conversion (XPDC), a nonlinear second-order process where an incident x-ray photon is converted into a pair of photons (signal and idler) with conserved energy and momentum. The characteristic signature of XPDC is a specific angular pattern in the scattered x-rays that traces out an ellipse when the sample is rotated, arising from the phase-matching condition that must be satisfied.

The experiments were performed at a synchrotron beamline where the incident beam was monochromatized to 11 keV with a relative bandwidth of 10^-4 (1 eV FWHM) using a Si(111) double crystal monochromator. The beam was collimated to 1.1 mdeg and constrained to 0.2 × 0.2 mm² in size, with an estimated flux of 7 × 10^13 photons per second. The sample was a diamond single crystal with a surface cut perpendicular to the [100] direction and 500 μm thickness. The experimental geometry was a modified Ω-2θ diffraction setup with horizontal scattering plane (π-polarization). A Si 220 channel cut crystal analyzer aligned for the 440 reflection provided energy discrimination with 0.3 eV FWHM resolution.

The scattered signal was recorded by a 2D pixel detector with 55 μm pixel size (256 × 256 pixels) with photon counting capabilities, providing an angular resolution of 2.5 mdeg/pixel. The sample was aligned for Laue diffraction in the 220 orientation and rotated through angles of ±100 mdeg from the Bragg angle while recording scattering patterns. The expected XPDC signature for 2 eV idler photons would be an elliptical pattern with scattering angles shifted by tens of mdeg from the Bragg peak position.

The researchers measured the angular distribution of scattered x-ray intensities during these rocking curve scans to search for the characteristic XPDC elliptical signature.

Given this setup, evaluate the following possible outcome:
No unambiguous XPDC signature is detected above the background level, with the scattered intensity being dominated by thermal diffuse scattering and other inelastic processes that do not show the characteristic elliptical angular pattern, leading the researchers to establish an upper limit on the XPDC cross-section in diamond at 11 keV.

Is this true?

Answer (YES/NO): NO